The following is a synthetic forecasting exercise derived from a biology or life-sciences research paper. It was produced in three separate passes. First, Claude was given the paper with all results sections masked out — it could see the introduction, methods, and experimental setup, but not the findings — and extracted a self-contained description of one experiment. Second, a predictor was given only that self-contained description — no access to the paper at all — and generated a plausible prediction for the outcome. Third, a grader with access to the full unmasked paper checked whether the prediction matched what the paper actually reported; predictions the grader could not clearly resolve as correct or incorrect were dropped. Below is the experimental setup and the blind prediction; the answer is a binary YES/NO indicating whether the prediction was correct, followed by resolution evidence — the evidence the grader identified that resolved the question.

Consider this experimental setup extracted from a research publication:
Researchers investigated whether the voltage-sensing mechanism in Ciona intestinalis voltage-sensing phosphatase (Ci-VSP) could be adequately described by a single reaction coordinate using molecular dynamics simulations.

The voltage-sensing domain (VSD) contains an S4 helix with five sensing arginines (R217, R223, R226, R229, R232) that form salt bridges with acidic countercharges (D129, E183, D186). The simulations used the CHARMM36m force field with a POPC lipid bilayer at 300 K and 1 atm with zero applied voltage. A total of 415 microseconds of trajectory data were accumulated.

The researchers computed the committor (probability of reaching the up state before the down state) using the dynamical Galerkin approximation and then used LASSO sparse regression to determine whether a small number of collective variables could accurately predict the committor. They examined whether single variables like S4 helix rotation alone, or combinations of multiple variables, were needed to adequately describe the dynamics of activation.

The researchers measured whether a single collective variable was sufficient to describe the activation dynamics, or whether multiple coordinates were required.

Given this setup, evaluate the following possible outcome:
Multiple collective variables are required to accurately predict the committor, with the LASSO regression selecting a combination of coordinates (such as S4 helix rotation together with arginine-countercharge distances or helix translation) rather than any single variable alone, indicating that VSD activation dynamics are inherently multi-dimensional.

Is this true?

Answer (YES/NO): YES